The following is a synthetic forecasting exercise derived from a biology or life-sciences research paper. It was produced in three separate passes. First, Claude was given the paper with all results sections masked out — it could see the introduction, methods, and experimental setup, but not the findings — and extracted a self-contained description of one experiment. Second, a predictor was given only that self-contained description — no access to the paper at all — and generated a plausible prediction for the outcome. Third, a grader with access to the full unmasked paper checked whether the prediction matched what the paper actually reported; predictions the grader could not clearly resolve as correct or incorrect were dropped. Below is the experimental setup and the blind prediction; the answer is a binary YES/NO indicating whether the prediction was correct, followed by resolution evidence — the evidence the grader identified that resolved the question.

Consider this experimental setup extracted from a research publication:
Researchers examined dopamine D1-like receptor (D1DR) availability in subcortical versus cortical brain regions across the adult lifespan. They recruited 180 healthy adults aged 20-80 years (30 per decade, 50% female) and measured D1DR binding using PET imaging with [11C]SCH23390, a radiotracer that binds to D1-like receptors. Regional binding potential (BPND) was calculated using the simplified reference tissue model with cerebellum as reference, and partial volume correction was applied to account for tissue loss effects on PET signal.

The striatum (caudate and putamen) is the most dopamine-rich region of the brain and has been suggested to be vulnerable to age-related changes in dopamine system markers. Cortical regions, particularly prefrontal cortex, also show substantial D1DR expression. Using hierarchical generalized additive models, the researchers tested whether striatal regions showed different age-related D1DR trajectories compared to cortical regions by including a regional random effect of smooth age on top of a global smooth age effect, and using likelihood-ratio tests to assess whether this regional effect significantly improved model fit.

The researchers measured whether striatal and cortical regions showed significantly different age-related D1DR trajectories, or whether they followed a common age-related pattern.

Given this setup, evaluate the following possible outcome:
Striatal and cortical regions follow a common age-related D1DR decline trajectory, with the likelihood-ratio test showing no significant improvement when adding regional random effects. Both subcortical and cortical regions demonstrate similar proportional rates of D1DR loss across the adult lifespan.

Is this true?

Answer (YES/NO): NO